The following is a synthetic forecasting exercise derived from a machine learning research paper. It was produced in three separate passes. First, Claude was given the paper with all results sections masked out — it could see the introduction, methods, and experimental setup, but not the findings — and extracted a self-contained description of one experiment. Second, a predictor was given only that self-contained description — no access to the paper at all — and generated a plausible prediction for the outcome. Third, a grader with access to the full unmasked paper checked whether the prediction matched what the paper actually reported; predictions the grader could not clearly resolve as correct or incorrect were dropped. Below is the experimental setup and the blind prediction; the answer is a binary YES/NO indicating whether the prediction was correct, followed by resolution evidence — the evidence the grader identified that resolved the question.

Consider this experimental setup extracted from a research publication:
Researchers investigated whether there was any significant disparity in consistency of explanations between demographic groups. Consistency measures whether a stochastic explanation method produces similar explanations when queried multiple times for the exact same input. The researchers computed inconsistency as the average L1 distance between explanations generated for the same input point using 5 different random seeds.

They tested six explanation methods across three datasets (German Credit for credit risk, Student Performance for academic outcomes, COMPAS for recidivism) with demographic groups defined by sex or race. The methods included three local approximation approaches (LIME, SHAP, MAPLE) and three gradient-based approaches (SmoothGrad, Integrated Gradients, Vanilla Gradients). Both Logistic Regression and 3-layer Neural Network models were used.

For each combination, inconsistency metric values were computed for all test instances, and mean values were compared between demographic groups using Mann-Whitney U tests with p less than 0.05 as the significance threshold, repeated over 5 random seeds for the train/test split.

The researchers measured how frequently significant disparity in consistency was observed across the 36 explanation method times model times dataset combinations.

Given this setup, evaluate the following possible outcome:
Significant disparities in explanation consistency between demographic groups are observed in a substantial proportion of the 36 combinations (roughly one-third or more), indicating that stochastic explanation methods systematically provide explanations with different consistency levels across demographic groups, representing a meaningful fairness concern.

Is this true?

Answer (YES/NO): NO